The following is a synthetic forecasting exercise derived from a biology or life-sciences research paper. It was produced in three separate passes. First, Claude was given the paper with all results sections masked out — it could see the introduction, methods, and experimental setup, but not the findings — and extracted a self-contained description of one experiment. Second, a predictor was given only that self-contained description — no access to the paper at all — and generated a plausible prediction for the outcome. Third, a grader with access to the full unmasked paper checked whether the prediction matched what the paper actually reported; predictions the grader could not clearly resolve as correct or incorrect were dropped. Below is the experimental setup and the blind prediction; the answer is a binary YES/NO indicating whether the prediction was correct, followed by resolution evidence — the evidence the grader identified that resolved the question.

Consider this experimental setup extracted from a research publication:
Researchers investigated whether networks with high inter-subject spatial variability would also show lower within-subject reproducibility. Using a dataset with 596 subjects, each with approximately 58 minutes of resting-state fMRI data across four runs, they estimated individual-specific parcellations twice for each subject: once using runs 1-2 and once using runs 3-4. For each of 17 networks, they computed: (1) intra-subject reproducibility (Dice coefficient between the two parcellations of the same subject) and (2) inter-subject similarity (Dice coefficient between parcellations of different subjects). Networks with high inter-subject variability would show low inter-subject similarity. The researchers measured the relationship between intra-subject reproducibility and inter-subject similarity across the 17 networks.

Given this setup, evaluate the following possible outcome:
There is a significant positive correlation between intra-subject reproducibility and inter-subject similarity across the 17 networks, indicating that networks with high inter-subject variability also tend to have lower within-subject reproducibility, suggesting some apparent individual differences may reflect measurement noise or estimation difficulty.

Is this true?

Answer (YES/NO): YES